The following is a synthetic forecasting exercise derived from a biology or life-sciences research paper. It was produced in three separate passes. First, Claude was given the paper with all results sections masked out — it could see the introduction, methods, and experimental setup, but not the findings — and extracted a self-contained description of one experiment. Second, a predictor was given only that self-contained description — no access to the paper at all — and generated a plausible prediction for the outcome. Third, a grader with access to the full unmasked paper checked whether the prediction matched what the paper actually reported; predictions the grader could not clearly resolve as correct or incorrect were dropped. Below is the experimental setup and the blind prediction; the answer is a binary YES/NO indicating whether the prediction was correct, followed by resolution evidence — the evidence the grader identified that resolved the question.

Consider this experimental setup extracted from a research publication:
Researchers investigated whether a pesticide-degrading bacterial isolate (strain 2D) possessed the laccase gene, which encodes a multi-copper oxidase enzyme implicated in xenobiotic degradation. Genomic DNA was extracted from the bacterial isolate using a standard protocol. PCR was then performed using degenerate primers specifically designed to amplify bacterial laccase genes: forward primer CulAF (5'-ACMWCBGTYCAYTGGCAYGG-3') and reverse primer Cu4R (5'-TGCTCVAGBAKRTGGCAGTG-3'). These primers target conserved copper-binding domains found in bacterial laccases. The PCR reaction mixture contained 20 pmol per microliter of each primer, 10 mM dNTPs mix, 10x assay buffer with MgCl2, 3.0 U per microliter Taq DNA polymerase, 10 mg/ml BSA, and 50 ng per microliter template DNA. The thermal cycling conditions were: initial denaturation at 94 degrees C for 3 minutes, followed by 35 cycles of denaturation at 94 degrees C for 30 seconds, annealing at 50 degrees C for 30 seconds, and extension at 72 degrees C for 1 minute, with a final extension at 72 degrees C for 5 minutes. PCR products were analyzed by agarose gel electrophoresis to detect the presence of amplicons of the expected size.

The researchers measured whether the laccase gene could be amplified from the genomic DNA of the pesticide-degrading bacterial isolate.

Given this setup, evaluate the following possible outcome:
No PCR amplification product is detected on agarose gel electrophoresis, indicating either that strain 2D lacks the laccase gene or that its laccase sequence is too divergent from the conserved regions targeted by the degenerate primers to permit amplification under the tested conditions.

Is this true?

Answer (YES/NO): NO